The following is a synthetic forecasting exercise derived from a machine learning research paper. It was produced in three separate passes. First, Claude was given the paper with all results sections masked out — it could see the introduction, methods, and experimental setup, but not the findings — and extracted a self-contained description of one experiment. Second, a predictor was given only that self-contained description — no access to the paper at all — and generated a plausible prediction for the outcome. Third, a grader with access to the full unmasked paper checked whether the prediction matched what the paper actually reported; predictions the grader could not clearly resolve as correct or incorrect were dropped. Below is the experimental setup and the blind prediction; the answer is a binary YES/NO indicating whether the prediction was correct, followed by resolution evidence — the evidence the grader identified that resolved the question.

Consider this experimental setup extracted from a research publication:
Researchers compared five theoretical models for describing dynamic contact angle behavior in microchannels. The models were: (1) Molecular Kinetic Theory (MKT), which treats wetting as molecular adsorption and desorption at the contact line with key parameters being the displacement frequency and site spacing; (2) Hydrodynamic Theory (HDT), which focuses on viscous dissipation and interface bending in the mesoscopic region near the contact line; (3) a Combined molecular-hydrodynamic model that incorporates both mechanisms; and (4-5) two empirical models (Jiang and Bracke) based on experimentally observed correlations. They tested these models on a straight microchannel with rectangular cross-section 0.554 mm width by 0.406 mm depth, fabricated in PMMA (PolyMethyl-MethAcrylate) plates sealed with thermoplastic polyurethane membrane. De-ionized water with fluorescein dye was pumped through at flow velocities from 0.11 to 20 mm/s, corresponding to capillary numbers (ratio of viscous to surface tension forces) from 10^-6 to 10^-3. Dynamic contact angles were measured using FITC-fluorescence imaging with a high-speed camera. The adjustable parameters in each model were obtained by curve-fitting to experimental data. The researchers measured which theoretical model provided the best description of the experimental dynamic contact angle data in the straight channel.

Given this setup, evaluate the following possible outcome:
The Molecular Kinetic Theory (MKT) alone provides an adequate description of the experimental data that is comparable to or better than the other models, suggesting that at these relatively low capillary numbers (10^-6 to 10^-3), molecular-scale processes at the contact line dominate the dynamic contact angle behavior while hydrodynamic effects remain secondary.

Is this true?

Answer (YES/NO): YES